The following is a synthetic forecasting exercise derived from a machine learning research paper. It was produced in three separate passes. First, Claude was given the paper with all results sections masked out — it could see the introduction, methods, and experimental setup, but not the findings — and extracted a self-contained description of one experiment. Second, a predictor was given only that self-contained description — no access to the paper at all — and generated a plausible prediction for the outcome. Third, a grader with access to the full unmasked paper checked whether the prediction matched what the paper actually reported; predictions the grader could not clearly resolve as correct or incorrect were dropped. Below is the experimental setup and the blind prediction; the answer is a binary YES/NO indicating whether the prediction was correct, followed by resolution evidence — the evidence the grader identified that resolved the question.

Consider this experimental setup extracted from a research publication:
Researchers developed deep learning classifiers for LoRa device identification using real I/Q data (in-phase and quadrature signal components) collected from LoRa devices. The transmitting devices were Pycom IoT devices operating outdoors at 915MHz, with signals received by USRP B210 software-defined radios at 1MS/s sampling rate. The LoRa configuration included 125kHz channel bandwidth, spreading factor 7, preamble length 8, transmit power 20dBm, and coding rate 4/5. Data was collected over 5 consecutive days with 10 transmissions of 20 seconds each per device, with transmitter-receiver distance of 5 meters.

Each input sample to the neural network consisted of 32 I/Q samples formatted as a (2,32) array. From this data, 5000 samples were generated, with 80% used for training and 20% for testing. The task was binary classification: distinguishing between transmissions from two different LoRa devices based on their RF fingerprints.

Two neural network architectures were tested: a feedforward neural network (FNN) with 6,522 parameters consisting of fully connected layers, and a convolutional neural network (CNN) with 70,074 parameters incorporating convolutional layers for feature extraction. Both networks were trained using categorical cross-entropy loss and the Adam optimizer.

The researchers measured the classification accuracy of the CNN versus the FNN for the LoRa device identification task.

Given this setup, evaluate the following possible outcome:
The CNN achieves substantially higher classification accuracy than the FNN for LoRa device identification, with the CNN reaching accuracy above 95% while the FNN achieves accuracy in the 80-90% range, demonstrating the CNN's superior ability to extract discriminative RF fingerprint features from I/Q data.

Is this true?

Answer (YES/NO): NO